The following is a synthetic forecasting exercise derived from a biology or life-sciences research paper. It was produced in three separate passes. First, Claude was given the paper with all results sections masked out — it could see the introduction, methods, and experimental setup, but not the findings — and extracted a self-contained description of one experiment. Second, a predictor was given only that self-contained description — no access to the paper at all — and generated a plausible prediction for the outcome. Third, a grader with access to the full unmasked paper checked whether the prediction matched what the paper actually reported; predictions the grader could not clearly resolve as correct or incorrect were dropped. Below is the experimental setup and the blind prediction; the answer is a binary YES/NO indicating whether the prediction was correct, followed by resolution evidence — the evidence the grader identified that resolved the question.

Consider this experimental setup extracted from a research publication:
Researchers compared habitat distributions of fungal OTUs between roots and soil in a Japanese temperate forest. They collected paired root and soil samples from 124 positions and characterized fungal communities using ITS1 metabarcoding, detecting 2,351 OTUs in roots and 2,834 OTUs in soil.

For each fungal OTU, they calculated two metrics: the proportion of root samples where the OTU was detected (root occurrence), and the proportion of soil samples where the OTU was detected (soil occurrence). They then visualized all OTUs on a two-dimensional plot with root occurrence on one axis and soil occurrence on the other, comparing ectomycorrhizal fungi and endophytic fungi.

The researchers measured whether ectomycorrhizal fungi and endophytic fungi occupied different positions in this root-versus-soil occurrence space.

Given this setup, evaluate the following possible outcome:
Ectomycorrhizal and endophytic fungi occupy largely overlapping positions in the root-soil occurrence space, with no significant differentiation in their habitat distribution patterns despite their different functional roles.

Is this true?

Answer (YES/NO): NO